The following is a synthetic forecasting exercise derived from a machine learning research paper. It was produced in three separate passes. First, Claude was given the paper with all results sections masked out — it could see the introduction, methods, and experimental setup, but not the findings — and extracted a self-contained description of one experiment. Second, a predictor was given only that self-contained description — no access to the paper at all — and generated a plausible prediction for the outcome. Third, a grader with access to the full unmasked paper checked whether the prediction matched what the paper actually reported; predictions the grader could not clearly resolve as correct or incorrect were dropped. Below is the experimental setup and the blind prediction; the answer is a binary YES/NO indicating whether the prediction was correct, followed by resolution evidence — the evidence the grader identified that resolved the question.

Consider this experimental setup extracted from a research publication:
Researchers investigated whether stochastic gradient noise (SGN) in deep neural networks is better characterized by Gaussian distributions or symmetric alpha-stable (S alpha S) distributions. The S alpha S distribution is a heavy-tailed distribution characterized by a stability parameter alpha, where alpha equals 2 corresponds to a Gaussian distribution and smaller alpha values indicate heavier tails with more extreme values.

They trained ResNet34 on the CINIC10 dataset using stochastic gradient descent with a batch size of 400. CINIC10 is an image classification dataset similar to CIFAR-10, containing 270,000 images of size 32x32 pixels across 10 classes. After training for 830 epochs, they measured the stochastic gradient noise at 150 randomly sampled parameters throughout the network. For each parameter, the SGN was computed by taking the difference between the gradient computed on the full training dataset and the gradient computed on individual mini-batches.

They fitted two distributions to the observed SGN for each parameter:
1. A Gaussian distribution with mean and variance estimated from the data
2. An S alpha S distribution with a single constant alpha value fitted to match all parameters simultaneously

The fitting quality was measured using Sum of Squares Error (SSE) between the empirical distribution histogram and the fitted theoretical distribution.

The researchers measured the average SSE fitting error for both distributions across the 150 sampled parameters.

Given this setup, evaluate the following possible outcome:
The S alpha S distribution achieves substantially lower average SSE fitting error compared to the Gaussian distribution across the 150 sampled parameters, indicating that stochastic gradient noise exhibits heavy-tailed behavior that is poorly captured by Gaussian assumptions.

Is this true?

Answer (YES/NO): NO